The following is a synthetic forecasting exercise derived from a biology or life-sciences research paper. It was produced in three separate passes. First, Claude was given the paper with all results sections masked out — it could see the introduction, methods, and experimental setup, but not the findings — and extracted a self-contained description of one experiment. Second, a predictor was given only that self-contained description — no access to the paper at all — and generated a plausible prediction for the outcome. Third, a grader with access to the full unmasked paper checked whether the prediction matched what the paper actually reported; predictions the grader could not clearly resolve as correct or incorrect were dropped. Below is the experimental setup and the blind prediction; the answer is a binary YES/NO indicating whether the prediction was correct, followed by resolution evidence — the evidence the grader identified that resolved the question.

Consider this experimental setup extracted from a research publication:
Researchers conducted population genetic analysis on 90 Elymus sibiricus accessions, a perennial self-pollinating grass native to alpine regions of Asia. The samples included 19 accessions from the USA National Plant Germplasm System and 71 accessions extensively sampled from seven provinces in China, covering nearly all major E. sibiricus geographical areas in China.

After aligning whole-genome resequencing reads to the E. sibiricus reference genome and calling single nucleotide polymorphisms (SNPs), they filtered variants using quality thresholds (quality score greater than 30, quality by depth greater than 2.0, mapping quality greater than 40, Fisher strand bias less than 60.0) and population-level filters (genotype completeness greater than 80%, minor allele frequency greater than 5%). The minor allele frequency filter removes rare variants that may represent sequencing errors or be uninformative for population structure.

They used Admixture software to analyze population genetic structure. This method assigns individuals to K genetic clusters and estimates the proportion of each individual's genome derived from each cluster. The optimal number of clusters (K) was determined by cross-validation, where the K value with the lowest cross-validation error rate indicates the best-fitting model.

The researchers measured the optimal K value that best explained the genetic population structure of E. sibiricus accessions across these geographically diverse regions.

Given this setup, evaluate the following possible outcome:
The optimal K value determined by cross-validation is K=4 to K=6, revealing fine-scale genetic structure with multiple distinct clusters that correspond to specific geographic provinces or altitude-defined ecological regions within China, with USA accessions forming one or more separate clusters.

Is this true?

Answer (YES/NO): NO